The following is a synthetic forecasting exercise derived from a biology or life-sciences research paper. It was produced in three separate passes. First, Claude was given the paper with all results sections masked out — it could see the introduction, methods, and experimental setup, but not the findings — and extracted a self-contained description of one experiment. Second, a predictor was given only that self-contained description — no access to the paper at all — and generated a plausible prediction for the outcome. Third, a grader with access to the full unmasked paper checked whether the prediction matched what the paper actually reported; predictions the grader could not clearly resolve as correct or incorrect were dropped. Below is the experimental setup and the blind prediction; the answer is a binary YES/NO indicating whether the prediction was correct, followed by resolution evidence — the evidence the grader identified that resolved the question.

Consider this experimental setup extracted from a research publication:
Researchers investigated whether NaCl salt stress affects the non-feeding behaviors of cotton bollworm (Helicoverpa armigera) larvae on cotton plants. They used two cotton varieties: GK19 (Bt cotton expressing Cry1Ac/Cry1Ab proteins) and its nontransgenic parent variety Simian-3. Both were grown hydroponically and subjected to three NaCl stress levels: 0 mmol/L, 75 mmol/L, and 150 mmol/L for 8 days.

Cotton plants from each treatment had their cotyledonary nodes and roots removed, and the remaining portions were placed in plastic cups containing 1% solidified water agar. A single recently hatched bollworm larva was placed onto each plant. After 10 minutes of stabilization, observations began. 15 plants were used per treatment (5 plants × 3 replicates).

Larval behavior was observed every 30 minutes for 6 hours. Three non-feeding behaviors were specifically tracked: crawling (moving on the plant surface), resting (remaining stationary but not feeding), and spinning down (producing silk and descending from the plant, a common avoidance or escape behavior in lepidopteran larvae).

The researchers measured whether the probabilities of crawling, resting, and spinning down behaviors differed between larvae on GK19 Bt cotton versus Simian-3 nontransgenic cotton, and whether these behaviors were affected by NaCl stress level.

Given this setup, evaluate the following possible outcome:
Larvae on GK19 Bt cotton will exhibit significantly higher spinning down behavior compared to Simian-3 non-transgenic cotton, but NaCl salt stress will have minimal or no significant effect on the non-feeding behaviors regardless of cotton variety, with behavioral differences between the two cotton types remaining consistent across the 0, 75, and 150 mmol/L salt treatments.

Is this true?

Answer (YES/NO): NO